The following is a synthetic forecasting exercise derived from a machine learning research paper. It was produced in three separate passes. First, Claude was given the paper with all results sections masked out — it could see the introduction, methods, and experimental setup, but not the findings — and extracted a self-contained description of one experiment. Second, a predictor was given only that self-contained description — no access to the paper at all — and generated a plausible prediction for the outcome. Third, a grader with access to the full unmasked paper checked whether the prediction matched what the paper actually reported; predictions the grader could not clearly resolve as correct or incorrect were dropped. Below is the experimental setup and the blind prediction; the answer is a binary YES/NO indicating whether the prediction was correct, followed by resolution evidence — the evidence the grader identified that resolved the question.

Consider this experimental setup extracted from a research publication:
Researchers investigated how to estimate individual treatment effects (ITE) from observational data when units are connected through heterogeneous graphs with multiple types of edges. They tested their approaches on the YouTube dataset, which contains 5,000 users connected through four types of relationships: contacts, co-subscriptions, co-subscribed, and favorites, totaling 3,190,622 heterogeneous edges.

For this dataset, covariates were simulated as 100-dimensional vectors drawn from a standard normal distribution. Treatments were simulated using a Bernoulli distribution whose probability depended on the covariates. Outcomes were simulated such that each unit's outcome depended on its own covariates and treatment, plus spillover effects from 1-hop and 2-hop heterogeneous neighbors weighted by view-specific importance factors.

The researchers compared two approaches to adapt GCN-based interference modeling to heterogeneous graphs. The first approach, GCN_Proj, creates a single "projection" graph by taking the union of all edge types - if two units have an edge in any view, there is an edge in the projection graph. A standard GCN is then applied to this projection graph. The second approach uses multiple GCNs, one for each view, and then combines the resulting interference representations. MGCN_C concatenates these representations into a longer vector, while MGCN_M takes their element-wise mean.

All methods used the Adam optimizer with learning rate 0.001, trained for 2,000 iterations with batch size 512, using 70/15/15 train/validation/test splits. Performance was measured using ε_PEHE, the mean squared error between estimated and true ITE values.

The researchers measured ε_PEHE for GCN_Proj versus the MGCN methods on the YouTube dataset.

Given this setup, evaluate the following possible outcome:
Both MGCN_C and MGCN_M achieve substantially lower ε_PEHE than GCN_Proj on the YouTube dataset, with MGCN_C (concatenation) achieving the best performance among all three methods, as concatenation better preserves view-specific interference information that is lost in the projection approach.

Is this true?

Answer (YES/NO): NO